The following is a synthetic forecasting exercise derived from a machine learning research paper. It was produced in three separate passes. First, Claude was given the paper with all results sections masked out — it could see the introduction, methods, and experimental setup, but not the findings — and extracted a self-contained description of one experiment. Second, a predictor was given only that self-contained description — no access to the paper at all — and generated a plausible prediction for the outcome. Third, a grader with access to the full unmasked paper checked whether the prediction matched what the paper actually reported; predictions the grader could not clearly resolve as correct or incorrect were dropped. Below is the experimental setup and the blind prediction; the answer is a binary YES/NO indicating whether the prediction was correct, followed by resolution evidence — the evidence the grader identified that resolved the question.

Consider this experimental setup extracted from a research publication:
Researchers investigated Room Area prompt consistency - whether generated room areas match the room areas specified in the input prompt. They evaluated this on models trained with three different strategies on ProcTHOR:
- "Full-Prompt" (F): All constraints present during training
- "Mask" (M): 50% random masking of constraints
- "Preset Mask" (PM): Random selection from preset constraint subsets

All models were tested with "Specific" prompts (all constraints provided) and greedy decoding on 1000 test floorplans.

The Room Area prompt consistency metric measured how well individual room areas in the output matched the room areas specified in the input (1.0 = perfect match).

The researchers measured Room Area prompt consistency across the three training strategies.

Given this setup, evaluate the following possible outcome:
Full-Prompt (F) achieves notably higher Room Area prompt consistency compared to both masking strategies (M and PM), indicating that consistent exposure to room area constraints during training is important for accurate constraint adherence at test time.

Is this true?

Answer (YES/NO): NO